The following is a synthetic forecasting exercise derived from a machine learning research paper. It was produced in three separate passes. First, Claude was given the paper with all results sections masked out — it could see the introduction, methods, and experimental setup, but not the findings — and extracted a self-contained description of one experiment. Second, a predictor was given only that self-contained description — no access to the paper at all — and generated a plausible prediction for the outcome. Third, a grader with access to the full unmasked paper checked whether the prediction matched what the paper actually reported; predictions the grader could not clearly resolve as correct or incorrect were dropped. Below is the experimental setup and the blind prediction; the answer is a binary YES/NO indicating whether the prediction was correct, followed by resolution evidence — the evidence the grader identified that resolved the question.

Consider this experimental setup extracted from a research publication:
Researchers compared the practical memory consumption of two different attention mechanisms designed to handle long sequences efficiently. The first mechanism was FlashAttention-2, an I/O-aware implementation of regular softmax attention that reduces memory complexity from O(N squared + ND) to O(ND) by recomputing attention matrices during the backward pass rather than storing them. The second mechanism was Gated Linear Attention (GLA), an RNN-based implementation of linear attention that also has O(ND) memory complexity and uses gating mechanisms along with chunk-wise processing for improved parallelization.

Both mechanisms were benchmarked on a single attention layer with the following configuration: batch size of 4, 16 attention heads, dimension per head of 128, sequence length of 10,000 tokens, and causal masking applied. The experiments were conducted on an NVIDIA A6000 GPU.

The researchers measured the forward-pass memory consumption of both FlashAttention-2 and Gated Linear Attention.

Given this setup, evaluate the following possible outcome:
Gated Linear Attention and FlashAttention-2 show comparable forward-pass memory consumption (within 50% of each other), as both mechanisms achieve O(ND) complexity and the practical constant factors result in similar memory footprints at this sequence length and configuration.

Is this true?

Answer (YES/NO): NO